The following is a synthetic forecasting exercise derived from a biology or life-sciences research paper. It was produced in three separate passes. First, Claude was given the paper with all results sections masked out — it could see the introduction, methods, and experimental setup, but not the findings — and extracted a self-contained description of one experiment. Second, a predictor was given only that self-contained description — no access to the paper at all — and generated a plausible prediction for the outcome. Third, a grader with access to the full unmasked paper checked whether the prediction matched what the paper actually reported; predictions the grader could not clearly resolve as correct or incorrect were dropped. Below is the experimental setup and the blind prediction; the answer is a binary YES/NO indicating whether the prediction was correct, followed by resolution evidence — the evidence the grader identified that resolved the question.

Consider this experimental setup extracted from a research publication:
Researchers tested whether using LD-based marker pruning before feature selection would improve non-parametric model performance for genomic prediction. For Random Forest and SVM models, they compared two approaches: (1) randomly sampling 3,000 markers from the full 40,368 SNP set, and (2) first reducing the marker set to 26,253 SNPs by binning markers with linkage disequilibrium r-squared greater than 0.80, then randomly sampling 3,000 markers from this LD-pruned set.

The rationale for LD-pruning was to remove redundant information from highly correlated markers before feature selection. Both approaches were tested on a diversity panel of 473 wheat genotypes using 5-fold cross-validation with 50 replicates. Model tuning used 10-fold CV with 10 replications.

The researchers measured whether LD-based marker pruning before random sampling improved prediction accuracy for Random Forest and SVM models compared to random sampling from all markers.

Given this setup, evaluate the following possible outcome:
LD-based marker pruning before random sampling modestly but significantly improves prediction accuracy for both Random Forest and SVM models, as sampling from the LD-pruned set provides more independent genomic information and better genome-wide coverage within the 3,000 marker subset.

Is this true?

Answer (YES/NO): NO